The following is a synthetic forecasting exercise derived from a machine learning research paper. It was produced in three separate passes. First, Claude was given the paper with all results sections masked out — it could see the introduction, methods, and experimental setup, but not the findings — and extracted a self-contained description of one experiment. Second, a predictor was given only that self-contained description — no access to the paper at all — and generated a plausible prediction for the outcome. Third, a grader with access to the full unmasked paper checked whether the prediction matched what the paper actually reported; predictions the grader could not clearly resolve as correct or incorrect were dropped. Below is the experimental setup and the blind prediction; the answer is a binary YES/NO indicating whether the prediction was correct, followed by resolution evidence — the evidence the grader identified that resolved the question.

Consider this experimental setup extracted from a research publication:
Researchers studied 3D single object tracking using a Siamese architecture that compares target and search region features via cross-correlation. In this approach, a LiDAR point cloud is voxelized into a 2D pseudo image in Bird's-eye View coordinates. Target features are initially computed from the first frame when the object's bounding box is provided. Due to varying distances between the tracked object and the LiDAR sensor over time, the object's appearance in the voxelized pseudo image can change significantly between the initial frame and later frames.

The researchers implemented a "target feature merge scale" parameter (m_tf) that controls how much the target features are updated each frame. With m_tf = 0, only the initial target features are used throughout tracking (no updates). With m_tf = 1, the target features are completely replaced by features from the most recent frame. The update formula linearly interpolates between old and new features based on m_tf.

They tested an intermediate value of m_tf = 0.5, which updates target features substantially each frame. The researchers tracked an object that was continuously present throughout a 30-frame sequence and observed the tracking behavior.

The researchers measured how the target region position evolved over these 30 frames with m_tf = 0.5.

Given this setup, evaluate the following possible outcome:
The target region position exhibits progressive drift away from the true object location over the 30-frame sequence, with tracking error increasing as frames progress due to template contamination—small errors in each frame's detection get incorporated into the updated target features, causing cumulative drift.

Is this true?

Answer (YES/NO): YES